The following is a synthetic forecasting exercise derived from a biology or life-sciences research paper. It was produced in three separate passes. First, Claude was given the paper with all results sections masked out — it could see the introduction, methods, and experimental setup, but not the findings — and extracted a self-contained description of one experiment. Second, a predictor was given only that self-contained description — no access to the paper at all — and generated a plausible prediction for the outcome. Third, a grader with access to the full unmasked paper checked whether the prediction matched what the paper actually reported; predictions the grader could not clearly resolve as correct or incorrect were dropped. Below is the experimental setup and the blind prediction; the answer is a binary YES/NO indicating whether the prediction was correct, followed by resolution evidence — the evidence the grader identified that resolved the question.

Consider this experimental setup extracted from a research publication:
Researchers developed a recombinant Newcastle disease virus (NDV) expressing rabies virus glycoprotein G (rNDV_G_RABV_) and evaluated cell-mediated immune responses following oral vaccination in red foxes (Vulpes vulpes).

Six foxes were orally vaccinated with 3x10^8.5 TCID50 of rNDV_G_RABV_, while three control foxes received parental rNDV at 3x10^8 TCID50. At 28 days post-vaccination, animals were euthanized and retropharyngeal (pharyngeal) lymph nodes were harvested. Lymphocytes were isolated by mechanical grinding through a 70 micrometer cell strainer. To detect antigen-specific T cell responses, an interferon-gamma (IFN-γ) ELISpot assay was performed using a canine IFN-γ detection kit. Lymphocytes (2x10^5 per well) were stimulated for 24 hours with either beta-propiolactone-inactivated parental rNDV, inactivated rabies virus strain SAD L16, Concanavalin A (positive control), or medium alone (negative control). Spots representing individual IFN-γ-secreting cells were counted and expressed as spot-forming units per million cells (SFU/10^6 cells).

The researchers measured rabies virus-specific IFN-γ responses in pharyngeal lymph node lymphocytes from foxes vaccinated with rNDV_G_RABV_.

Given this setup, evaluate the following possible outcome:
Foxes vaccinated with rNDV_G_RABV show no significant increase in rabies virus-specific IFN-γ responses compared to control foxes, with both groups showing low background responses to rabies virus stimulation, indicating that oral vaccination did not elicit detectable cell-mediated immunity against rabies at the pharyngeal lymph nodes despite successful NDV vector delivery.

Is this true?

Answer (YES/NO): NO